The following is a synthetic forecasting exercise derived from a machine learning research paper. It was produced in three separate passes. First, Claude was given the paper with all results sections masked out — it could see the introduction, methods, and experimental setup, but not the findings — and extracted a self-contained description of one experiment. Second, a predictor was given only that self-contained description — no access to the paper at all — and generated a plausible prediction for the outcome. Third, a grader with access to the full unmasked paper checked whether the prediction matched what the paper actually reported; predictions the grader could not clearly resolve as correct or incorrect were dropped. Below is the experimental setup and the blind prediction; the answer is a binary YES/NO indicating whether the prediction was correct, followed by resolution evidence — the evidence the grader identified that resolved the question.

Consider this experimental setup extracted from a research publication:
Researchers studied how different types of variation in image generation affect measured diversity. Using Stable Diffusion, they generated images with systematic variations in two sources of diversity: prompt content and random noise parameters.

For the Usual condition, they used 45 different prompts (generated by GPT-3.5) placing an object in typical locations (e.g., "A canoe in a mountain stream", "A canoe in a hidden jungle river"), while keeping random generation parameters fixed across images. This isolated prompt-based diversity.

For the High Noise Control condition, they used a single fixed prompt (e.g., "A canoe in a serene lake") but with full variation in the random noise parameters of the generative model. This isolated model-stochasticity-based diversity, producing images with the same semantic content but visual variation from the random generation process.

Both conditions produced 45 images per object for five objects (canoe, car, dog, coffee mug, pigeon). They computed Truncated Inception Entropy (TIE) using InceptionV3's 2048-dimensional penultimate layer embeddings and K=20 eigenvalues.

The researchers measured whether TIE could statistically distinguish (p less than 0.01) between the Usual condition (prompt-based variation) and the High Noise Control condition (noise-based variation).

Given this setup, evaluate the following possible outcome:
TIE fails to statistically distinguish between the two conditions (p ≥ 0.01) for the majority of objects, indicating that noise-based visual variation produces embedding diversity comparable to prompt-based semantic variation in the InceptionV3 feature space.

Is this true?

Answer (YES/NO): NO